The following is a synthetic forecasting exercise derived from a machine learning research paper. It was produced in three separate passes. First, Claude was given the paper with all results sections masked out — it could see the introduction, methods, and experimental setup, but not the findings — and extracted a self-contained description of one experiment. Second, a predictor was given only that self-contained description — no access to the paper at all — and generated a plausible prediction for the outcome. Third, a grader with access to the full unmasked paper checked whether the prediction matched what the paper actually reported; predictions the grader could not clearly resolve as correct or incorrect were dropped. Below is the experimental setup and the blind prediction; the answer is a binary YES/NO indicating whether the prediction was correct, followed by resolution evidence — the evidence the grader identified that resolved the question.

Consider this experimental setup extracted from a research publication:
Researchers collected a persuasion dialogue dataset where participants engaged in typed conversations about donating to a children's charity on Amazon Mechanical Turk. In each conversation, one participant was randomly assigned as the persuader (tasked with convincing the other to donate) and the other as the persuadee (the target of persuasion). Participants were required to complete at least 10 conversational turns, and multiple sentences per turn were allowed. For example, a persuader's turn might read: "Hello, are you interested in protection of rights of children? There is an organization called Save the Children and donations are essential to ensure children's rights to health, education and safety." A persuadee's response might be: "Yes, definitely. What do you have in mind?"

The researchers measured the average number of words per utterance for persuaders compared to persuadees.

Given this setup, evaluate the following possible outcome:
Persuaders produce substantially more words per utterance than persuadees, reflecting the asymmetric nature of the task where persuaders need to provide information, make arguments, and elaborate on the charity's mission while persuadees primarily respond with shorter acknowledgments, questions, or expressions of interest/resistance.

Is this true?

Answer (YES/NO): YES